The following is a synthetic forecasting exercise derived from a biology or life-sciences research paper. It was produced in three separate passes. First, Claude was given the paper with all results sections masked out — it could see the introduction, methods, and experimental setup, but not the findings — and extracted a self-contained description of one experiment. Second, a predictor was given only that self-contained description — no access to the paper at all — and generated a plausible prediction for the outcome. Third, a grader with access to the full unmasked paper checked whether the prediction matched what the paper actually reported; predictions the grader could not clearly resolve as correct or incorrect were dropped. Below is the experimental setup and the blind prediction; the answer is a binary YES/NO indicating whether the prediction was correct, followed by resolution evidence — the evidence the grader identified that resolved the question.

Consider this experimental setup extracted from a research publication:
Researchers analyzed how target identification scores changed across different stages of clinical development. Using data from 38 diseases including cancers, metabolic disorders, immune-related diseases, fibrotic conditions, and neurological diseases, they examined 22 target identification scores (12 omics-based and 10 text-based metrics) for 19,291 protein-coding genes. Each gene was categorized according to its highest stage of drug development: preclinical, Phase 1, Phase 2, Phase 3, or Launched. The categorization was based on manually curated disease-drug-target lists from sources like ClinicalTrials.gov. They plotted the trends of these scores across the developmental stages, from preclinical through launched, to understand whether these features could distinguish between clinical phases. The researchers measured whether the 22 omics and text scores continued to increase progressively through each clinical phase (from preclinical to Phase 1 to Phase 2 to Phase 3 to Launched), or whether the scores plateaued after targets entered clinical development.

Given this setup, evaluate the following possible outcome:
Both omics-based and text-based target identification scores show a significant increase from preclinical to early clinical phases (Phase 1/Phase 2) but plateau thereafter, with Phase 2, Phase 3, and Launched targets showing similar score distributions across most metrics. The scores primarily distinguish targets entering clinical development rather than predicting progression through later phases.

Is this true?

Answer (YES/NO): YES